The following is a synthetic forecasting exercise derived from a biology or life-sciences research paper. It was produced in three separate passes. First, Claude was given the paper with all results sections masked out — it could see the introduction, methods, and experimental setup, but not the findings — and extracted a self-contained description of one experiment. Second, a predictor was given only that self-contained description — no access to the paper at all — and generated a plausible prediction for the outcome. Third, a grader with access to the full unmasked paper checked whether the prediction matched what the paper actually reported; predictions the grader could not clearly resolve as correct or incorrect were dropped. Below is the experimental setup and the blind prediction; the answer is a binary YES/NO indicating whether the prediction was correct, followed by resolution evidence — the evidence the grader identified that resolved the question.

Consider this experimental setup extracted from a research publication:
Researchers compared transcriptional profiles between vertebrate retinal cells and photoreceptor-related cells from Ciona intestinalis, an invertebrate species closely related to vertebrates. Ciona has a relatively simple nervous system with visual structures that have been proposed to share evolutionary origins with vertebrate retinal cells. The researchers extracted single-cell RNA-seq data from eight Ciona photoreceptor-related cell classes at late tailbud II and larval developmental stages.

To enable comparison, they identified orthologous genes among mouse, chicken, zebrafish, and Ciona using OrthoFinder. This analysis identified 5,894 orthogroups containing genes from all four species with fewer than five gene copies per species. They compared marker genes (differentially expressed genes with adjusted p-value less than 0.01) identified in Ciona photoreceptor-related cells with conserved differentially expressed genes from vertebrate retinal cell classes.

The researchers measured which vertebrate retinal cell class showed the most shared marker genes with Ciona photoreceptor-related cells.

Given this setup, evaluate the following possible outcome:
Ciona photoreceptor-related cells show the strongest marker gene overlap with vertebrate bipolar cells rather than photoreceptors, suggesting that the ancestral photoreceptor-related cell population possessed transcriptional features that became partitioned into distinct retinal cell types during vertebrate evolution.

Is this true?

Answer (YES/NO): NO